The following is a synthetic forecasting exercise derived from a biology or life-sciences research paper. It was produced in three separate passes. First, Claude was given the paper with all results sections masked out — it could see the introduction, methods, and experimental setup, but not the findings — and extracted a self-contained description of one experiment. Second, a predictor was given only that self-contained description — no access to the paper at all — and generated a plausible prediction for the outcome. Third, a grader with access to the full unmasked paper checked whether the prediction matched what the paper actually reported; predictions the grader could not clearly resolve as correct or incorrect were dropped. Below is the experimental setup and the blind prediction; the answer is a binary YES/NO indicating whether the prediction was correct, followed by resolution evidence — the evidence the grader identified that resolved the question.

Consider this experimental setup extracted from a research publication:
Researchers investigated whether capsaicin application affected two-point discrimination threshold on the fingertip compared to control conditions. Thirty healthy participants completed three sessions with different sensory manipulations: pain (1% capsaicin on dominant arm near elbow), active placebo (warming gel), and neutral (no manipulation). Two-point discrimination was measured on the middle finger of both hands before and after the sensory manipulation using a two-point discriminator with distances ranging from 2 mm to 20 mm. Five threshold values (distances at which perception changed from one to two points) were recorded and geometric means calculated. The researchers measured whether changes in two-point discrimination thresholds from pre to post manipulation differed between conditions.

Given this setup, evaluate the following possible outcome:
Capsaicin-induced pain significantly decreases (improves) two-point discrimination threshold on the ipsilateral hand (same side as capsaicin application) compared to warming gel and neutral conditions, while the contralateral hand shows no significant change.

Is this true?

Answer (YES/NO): NO